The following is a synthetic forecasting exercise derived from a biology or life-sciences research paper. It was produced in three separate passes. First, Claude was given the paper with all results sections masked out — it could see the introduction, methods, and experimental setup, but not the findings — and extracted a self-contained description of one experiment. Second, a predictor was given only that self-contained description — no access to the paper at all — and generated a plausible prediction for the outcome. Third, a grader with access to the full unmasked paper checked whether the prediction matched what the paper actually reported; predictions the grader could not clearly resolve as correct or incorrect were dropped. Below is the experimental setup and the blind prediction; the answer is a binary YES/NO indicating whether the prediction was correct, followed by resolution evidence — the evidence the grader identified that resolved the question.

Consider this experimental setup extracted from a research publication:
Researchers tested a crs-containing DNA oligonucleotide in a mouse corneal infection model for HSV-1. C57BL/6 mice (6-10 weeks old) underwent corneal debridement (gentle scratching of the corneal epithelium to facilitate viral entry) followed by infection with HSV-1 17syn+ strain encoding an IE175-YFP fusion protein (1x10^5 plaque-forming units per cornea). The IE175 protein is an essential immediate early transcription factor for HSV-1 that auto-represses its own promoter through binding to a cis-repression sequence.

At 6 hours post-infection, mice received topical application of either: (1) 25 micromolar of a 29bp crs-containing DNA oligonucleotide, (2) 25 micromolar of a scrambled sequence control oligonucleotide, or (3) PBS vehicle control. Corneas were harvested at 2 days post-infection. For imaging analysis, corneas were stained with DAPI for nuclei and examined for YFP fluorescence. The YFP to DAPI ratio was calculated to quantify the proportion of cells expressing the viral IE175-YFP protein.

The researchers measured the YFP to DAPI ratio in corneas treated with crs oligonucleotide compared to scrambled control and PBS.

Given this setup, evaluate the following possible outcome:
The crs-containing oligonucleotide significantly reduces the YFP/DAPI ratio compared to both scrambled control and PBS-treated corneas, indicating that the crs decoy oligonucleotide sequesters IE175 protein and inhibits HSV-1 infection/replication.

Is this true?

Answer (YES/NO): YES